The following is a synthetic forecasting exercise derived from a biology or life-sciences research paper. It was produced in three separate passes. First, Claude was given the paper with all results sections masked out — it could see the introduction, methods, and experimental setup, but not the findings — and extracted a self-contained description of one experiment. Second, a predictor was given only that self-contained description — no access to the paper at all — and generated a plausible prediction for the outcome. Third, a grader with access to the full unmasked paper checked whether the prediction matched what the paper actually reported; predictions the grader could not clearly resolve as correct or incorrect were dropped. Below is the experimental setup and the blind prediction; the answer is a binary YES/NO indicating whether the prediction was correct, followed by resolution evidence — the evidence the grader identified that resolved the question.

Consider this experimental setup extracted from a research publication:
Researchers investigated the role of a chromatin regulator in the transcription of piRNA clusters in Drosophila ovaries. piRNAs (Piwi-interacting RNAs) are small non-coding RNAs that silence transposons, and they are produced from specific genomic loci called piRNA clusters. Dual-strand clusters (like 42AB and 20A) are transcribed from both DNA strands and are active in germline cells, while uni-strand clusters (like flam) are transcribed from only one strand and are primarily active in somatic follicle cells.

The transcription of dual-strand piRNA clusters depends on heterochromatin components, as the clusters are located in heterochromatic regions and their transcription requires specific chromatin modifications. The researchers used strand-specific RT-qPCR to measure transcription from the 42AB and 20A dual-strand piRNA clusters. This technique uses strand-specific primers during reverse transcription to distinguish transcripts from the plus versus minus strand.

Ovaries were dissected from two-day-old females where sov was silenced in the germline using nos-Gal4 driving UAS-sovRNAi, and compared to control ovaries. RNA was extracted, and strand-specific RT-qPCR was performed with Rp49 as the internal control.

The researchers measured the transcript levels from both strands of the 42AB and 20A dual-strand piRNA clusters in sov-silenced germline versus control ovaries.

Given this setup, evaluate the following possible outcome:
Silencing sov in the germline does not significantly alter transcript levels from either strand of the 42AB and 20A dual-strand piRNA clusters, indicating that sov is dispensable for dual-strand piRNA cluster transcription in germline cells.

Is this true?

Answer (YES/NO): NO